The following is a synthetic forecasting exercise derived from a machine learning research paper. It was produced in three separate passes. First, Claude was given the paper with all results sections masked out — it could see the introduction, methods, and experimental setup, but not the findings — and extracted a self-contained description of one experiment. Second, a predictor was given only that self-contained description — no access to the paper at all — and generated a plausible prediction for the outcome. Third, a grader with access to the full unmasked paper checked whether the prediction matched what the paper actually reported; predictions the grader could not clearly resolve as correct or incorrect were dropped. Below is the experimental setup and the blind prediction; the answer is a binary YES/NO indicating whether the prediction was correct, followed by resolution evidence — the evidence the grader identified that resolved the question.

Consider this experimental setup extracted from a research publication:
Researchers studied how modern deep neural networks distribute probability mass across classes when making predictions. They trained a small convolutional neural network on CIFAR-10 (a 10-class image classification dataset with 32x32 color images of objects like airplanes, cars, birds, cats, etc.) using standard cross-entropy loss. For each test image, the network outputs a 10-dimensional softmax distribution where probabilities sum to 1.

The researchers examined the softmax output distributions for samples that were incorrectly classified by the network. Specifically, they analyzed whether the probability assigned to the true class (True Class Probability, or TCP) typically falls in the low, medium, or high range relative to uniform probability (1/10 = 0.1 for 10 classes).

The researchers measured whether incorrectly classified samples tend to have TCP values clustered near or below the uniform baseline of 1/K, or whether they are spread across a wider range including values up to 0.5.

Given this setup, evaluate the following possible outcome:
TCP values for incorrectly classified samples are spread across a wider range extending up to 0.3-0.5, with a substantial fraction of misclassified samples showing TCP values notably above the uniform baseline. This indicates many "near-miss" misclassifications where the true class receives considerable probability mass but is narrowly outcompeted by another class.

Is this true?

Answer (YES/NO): NO